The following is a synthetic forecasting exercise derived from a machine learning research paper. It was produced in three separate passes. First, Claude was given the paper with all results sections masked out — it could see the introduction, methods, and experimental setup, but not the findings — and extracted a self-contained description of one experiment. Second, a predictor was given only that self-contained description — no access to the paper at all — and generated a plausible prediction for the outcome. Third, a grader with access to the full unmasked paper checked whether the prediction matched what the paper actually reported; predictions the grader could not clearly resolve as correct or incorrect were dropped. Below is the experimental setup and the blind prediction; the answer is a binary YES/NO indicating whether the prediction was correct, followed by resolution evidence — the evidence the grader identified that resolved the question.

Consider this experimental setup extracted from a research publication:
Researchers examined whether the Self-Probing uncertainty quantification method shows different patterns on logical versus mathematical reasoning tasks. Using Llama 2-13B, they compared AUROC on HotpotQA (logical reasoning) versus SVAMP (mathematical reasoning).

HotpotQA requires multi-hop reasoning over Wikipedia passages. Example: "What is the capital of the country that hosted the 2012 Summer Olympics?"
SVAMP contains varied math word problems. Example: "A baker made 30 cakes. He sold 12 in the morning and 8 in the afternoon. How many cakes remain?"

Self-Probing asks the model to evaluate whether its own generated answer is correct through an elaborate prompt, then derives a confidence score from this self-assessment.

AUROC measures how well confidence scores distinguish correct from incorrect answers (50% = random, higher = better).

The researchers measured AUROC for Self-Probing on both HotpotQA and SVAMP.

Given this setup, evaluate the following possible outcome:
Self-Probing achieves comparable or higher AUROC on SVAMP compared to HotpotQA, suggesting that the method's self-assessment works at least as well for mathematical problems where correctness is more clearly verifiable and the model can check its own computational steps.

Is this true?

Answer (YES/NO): NO